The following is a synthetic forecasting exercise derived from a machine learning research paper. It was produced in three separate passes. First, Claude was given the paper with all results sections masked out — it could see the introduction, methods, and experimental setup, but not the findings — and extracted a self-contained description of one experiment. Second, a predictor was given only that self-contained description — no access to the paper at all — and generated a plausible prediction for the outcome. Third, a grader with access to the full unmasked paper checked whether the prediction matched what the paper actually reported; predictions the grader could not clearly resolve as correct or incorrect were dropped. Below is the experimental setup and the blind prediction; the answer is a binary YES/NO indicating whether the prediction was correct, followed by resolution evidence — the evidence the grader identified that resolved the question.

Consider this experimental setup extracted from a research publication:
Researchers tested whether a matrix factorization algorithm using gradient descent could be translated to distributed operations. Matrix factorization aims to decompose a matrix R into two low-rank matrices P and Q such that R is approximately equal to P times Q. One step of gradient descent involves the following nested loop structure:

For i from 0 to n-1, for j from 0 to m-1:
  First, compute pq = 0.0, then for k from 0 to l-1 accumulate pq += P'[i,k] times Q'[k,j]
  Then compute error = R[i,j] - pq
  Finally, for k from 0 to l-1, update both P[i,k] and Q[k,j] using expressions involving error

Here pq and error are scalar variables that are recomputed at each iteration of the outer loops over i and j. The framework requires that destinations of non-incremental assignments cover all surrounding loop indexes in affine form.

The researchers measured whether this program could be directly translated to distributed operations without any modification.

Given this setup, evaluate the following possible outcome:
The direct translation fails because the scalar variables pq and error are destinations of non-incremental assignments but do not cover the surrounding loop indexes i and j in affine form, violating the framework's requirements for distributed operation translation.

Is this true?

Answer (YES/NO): YES